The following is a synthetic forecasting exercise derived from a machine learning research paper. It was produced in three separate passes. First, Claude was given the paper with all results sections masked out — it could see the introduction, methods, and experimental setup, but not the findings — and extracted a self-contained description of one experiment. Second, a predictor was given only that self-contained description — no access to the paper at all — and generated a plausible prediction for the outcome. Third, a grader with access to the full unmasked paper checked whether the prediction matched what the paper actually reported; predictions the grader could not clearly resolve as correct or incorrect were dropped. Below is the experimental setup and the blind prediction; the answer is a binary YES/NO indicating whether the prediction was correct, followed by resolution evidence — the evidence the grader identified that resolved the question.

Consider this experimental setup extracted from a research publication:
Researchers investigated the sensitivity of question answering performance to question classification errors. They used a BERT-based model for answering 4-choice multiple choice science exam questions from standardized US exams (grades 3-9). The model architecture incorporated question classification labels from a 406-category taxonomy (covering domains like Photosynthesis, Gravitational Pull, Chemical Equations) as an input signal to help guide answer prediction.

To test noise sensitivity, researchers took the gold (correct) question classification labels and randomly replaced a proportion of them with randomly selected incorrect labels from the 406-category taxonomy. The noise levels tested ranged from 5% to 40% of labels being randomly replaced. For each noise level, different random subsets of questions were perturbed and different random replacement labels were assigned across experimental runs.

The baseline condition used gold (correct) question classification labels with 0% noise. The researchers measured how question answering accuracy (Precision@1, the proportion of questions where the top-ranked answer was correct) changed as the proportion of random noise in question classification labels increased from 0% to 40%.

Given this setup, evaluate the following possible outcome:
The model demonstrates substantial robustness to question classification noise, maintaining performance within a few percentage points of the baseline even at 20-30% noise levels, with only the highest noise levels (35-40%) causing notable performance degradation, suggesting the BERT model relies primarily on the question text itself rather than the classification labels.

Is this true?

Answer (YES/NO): NO